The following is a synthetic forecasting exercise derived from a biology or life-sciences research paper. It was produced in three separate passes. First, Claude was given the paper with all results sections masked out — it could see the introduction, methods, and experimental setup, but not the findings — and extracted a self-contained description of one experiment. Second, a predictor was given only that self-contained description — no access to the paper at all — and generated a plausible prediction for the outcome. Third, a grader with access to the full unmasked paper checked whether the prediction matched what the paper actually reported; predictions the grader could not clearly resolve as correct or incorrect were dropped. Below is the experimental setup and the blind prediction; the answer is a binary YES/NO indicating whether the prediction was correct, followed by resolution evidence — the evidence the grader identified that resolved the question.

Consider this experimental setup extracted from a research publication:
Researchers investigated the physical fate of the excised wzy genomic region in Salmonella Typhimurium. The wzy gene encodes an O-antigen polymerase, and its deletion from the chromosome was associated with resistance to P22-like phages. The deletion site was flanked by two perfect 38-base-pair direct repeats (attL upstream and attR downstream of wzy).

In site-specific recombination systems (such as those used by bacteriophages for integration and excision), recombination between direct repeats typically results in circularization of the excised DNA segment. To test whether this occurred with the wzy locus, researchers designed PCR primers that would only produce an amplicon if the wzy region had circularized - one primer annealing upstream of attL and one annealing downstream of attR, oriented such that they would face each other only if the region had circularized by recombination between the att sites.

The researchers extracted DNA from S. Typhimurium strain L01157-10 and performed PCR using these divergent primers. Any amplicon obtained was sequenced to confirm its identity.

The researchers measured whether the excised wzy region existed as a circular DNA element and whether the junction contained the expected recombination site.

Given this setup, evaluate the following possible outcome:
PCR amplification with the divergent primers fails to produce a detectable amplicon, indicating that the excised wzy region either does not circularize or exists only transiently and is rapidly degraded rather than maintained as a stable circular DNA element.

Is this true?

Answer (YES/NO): NO